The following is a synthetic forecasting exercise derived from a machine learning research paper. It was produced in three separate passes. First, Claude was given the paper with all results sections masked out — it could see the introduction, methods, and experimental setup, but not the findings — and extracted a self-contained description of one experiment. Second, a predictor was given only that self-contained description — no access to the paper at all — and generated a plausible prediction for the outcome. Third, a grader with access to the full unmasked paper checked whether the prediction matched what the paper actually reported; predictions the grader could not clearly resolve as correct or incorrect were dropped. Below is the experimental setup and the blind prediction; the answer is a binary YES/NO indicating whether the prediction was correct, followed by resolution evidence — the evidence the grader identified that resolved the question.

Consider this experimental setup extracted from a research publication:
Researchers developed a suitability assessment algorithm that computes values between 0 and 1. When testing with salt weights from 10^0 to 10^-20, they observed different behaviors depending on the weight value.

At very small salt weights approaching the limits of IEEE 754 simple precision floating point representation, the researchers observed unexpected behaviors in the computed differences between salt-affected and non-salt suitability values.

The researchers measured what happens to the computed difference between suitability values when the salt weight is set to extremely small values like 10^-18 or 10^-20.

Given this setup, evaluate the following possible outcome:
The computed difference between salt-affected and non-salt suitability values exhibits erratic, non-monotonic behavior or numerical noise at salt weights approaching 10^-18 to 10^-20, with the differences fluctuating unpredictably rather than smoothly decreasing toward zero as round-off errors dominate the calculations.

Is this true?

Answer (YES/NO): NO